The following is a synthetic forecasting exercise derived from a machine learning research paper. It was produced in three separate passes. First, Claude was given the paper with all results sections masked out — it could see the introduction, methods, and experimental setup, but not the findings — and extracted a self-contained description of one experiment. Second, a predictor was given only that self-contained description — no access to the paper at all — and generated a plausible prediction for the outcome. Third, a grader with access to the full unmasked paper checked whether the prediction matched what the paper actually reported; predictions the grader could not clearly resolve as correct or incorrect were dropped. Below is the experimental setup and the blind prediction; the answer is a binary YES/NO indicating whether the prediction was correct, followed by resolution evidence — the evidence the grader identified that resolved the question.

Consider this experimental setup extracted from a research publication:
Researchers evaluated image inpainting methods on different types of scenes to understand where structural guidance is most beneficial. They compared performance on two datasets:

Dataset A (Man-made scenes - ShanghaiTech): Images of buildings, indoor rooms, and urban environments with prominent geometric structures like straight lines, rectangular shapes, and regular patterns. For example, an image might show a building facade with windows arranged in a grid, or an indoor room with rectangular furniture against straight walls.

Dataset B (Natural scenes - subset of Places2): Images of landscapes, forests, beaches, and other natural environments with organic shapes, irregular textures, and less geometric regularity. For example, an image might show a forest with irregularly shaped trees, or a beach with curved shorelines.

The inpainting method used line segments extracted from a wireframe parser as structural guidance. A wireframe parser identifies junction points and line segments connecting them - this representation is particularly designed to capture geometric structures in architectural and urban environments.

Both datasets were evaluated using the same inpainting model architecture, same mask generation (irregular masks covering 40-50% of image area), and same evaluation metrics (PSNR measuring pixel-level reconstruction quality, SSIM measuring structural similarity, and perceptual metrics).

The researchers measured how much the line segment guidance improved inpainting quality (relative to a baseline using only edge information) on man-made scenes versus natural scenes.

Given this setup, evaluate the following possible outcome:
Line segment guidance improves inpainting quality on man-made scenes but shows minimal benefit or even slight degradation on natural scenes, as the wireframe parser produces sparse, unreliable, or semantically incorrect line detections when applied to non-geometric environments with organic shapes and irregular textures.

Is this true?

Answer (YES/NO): NO